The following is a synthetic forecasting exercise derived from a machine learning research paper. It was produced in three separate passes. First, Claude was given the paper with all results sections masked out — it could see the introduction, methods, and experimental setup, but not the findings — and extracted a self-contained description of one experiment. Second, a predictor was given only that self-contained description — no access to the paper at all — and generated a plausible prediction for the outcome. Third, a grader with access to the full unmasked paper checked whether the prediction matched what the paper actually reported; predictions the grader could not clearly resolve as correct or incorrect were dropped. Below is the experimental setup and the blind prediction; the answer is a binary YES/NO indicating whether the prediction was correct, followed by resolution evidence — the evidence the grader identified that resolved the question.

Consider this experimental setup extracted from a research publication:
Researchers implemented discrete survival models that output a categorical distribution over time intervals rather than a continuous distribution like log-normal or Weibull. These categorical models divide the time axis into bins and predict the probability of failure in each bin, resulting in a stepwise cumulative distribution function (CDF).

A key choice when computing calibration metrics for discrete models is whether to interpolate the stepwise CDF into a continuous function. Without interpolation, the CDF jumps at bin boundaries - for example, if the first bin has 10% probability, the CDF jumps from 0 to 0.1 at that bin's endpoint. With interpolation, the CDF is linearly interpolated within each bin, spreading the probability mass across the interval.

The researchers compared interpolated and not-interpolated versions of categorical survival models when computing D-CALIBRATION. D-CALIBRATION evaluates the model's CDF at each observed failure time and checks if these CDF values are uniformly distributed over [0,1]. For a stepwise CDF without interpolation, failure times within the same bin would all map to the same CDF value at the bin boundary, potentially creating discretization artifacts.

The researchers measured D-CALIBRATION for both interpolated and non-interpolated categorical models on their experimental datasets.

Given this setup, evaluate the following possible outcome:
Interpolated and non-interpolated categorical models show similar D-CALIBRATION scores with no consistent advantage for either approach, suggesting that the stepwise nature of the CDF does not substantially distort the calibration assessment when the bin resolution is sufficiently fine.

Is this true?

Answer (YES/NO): NO